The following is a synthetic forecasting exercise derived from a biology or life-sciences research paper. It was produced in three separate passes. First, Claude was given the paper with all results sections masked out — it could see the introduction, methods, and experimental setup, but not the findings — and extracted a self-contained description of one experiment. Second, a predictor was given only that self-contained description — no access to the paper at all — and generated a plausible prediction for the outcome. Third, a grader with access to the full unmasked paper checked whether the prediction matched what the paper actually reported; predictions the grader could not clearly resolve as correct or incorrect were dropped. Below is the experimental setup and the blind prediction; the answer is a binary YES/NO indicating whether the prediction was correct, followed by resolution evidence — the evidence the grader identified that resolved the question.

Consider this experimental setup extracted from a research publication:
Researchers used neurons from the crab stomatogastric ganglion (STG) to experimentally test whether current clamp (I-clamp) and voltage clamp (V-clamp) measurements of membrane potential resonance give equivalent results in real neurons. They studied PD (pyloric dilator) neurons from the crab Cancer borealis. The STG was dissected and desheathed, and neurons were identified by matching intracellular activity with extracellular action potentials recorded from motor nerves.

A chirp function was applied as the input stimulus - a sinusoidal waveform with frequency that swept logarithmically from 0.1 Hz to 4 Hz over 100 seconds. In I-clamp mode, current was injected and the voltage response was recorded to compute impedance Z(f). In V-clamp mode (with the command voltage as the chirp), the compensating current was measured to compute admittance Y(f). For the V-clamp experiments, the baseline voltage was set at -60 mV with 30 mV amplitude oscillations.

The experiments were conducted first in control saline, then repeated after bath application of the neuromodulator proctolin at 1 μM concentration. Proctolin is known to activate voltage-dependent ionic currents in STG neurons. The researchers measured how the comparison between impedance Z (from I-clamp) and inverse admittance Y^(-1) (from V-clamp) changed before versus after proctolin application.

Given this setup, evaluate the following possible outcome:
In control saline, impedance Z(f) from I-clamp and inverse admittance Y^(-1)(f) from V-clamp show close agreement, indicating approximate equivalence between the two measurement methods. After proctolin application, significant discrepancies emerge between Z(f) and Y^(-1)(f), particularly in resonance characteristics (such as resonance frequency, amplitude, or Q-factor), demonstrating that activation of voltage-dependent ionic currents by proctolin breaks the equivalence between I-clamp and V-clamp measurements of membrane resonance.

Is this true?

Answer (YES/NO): NO